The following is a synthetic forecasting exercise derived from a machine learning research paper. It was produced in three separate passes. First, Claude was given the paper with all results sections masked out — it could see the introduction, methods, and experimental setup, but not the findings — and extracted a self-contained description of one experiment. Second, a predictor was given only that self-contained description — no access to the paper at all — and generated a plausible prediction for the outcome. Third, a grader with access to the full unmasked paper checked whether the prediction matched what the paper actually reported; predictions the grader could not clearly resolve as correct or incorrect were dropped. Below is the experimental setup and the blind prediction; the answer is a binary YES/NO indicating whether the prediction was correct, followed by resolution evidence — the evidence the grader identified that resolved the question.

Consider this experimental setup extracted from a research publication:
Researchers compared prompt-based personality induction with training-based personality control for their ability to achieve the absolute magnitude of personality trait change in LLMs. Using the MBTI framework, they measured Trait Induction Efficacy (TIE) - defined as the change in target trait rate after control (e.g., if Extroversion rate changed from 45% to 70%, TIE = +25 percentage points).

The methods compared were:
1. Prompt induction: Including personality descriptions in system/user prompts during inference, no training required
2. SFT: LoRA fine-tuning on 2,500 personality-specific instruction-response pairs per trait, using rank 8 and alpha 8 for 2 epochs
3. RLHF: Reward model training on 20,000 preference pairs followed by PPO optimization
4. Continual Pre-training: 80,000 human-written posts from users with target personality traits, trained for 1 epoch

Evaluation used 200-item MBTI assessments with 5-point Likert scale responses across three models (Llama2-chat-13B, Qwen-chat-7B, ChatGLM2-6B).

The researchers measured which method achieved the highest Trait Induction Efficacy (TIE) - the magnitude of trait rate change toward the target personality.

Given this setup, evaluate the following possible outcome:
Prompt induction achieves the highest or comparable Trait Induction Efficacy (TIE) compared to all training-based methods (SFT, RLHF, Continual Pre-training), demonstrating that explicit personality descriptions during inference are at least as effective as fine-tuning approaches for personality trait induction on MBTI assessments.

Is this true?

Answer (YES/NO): YES